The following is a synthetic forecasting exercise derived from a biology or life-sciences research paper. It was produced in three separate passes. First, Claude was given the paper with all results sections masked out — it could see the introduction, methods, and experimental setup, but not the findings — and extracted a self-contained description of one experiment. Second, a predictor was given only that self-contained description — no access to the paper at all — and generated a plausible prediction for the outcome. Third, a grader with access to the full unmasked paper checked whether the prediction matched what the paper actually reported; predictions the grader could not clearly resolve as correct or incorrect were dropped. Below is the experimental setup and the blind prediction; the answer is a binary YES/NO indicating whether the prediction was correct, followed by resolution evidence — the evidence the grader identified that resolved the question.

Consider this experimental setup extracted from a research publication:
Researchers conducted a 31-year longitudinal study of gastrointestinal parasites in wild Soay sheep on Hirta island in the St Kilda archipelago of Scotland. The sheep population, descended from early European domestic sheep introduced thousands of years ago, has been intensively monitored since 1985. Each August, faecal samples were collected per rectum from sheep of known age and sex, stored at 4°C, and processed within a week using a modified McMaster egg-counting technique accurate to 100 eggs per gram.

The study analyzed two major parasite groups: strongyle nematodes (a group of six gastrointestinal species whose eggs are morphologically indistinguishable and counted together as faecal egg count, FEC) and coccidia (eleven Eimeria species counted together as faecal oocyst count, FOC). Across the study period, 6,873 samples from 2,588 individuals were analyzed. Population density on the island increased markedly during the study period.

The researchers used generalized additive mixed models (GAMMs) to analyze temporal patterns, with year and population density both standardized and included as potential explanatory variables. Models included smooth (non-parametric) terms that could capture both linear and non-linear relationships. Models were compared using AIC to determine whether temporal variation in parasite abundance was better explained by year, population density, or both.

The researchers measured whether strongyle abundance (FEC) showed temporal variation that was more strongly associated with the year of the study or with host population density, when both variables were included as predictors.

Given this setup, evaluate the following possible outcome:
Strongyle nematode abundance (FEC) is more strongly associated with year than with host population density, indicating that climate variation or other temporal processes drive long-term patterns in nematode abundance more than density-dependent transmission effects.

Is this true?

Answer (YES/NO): NO